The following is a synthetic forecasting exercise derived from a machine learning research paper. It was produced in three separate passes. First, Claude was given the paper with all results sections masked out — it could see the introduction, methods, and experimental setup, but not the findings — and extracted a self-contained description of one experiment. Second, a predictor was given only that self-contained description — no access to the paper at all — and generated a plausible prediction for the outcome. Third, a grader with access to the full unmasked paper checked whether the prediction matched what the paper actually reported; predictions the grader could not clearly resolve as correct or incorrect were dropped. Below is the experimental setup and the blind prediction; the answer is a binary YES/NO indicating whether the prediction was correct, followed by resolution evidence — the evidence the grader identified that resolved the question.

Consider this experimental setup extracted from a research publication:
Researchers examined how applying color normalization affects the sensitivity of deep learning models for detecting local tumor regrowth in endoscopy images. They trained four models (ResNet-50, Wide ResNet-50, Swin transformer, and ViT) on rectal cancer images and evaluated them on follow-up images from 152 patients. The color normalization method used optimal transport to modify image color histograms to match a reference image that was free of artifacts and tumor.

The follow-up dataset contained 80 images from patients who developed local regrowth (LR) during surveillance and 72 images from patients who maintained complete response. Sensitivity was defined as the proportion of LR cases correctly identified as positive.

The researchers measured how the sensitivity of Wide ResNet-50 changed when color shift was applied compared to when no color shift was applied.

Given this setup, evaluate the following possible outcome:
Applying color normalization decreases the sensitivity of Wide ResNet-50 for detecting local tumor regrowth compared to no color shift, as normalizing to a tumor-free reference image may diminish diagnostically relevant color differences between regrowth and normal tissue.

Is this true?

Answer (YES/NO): YES